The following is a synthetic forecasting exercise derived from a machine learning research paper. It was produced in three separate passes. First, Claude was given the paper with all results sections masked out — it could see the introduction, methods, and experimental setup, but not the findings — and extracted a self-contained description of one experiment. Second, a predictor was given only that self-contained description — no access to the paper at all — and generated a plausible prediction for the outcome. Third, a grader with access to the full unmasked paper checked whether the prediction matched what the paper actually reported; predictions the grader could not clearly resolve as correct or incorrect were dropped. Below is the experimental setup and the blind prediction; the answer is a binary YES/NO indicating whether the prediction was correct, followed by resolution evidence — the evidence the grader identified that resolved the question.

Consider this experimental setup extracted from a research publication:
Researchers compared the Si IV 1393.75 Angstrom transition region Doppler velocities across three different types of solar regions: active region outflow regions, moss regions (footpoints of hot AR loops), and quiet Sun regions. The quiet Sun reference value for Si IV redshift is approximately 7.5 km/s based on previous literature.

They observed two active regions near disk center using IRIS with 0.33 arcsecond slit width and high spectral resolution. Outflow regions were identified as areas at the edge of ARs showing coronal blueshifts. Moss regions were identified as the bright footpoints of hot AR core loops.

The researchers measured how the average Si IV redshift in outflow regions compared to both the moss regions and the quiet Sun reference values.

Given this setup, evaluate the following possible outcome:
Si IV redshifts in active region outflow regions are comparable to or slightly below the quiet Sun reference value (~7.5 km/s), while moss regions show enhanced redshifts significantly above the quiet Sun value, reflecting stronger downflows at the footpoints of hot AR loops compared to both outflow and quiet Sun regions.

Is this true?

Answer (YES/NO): NO